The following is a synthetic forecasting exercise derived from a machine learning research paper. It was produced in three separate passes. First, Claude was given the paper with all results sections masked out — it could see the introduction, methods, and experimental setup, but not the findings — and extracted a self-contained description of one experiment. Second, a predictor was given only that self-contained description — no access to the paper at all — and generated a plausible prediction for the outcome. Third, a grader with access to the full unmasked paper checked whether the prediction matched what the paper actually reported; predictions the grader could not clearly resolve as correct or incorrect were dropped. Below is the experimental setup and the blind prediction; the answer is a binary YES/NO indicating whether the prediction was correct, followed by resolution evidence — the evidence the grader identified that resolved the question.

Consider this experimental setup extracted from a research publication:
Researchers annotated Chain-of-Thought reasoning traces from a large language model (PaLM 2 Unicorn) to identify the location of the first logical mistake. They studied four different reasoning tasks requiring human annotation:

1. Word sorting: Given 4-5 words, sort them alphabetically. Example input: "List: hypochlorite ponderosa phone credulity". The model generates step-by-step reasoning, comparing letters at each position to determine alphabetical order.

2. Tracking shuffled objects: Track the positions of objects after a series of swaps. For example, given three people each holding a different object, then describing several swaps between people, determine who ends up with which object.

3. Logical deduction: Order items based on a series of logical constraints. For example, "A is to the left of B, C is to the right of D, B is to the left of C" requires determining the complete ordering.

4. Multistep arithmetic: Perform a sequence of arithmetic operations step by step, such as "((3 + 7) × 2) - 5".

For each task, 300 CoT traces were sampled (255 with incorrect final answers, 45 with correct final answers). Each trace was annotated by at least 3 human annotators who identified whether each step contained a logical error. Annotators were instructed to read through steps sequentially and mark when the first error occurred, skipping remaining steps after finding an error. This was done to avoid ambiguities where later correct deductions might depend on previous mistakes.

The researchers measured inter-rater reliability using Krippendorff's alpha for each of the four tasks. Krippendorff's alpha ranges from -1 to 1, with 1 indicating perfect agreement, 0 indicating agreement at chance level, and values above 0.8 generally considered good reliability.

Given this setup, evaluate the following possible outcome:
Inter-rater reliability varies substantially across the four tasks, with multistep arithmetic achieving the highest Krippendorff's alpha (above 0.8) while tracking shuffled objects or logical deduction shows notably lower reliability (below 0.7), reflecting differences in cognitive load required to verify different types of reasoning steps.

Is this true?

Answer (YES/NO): NO